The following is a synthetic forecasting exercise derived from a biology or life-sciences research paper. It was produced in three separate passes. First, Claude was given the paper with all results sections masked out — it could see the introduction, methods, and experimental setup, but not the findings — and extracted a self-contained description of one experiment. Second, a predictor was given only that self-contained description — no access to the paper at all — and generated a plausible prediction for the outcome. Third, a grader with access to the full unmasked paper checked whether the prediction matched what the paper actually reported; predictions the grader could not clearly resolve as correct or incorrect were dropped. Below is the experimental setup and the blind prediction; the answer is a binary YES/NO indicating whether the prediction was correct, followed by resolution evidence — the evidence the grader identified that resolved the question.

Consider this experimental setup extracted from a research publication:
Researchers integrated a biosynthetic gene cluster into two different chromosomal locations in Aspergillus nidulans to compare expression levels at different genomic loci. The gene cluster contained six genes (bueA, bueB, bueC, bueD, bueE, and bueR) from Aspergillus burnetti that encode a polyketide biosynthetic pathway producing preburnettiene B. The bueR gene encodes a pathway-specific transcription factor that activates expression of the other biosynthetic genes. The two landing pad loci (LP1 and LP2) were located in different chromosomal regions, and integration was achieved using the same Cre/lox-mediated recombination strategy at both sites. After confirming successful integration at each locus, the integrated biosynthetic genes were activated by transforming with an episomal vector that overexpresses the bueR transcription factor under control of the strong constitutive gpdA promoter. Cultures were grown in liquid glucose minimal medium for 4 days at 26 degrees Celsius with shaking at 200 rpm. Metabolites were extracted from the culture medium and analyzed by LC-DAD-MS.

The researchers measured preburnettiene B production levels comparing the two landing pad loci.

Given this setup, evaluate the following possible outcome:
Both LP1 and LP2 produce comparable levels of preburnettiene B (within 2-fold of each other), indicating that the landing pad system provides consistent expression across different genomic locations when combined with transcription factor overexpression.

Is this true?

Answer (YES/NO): YES